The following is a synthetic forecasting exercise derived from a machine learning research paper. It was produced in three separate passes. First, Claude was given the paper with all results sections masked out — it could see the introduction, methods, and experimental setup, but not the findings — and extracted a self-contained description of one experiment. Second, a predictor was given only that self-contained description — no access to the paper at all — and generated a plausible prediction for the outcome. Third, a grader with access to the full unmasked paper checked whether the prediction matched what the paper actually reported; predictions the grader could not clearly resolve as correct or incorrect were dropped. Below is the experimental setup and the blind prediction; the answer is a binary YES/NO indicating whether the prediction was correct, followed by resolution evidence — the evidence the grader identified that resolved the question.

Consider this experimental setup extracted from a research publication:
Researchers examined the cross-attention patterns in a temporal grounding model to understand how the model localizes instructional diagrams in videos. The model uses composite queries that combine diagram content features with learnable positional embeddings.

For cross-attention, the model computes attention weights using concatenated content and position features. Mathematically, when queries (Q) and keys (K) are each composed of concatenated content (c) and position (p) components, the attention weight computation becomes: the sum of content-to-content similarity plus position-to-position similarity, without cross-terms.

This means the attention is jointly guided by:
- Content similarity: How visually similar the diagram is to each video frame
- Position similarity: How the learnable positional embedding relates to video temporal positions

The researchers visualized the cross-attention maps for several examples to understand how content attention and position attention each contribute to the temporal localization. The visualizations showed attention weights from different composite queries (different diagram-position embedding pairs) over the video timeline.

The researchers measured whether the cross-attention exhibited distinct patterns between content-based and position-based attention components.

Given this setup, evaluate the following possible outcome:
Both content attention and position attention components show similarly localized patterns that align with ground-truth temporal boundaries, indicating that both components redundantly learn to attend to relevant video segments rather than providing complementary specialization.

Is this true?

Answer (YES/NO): NO